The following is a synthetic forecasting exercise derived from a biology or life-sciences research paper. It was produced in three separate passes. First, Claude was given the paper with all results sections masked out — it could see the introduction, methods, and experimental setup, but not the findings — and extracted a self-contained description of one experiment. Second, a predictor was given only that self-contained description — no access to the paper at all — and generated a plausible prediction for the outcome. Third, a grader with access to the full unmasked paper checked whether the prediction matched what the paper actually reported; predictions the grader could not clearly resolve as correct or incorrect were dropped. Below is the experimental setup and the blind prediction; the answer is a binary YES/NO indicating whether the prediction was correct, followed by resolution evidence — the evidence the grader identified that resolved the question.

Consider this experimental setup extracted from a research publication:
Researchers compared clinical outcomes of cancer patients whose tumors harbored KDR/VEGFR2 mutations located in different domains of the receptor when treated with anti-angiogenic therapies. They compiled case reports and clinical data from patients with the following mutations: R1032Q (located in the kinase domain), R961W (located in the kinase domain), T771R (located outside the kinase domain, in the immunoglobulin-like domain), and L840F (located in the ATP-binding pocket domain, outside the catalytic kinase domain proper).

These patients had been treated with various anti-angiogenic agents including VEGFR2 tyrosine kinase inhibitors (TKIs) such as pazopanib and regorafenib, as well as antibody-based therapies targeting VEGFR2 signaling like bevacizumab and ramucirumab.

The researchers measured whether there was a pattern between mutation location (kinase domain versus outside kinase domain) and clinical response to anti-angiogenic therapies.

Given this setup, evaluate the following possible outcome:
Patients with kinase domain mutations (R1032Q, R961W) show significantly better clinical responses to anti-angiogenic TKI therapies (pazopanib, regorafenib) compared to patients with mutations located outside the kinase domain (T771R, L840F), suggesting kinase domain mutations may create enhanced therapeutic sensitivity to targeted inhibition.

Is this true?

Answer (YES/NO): YES